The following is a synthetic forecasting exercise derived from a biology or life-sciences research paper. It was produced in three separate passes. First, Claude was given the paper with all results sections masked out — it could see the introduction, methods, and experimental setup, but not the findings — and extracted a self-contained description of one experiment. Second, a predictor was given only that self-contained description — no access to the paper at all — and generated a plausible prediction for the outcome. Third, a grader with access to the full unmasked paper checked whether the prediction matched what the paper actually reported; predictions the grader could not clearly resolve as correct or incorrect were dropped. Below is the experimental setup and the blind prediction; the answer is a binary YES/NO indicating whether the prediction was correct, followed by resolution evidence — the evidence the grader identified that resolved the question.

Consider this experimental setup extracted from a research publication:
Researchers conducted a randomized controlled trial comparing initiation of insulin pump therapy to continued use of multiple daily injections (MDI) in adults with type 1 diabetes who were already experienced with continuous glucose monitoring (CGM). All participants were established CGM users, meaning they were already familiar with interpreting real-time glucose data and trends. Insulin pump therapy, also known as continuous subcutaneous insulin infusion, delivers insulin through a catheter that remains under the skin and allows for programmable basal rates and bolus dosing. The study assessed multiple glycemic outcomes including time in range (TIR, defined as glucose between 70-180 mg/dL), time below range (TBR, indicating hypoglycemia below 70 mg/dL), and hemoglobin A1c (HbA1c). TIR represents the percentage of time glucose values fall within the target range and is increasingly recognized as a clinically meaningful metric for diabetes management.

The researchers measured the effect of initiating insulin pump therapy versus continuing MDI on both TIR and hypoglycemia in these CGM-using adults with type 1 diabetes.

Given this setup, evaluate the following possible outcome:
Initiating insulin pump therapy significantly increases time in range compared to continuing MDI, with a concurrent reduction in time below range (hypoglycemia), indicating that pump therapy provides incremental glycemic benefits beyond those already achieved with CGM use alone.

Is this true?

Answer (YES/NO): NO